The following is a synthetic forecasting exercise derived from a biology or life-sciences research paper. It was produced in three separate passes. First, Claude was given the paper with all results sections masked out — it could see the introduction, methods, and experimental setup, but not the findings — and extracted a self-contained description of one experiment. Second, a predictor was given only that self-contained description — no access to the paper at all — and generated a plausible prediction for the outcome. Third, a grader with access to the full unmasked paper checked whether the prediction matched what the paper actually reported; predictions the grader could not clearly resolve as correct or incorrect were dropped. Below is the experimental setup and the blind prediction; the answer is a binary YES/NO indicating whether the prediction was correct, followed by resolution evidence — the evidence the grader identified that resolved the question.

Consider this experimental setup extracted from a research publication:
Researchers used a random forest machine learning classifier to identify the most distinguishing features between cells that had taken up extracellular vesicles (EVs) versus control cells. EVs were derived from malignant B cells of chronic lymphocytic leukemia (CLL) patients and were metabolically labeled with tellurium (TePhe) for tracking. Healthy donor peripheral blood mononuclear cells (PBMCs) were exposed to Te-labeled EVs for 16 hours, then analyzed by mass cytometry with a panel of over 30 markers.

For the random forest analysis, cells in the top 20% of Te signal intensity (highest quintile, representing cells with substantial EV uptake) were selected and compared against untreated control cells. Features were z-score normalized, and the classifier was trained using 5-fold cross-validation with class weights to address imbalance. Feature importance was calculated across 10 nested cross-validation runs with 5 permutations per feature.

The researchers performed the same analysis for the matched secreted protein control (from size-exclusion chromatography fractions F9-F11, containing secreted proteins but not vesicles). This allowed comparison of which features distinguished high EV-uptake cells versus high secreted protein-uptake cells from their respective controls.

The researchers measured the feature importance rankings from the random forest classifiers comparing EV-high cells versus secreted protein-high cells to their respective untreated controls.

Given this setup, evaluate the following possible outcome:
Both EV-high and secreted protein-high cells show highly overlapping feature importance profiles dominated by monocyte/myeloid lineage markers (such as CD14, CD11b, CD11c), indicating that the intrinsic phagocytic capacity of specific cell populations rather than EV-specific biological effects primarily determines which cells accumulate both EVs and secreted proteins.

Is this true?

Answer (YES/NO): NO